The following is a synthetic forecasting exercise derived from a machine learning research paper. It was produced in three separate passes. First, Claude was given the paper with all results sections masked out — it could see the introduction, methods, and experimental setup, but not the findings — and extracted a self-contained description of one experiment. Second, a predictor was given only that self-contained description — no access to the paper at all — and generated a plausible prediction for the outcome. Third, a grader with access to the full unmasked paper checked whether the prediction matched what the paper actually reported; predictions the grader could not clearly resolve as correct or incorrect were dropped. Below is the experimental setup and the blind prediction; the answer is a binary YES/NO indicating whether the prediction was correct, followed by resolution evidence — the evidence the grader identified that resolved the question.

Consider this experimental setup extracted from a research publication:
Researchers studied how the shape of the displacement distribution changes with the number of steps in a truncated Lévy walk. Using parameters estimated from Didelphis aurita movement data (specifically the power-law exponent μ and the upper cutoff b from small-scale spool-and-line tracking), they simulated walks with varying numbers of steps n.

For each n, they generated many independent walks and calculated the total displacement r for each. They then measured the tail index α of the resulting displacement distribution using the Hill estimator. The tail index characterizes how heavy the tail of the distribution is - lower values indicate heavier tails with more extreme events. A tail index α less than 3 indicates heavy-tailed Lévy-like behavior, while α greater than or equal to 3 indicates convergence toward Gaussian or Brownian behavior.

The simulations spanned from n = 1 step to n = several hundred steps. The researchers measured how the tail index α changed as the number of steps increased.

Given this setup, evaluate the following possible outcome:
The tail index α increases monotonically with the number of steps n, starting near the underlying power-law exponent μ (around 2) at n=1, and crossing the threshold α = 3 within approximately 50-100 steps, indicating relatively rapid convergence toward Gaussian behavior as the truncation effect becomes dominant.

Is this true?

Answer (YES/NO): NO